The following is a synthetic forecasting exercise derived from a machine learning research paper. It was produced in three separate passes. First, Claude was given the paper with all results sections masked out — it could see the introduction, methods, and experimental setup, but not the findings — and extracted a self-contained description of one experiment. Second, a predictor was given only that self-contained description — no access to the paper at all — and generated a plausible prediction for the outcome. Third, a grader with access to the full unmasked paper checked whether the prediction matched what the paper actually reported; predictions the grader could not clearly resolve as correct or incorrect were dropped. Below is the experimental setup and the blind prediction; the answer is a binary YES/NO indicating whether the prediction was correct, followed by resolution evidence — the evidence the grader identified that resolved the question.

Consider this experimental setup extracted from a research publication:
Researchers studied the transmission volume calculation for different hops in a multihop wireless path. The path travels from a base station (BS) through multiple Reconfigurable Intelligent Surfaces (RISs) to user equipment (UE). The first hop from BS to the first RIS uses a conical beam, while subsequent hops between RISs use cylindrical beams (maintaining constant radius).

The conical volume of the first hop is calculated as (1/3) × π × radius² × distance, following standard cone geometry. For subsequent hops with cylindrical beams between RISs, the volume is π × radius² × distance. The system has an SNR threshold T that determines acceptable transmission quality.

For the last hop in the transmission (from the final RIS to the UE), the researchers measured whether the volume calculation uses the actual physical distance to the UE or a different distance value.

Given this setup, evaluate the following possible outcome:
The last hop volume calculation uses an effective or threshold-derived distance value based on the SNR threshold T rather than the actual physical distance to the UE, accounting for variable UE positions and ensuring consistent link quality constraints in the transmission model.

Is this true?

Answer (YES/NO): YES